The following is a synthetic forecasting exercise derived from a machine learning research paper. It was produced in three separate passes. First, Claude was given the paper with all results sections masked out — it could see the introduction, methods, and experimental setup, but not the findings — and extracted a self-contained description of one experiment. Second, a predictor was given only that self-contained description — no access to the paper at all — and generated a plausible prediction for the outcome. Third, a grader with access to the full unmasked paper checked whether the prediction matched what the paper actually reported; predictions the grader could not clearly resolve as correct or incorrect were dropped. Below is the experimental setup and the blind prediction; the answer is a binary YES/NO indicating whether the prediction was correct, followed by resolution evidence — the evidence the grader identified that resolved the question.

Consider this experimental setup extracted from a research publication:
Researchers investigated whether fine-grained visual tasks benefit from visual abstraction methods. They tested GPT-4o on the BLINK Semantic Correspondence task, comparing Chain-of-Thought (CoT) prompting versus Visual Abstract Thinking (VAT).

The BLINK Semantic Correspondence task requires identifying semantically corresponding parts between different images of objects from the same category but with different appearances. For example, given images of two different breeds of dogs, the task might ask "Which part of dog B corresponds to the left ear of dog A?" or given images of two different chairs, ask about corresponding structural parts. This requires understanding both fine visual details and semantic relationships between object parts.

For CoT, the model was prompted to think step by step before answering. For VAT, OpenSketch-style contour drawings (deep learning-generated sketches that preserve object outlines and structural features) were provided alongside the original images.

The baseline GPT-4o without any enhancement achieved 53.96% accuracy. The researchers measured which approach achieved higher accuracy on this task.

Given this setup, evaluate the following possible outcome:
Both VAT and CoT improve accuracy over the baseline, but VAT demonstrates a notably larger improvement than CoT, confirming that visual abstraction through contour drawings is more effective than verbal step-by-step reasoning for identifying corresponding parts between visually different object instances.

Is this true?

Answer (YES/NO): NO